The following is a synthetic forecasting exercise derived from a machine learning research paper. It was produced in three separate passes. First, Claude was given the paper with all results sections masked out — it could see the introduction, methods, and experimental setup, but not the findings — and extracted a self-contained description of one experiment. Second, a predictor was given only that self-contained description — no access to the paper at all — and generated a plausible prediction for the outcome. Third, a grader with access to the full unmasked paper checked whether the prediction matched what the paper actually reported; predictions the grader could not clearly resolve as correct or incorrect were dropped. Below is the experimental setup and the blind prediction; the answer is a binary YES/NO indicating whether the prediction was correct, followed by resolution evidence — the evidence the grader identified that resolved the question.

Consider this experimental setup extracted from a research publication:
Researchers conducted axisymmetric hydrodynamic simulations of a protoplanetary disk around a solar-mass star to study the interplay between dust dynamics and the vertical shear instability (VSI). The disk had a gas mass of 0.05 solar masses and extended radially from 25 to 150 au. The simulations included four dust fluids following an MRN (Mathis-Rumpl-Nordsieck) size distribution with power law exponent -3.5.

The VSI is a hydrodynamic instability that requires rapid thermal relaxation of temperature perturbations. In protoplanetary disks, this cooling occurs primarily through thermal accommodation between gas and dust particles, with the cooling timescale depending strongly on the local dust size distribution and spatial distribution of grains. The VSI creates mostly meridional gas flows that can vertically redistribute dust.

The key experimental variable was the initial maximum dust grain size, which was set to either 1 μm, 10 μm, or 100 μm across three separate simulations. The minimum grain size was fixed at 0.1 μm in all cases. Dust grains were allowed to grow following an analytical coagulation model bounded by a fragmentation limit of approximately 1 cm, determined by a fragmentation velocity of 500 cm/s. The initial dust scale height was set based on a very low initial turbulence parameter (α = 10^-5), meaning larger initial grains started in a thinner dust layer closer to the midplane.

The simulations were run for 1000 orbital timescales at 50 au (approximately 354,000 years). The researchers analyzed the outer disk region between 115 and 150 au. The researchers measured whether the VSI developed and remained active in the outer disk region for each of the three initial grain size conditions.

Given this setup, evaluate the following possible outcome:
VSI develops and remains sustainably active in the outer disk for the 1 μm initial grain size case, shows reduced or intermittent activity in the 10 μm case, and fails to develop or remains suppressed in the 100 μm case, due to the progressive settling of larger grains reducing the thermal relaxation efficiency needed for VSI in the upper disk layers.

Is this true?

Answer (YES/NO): NO